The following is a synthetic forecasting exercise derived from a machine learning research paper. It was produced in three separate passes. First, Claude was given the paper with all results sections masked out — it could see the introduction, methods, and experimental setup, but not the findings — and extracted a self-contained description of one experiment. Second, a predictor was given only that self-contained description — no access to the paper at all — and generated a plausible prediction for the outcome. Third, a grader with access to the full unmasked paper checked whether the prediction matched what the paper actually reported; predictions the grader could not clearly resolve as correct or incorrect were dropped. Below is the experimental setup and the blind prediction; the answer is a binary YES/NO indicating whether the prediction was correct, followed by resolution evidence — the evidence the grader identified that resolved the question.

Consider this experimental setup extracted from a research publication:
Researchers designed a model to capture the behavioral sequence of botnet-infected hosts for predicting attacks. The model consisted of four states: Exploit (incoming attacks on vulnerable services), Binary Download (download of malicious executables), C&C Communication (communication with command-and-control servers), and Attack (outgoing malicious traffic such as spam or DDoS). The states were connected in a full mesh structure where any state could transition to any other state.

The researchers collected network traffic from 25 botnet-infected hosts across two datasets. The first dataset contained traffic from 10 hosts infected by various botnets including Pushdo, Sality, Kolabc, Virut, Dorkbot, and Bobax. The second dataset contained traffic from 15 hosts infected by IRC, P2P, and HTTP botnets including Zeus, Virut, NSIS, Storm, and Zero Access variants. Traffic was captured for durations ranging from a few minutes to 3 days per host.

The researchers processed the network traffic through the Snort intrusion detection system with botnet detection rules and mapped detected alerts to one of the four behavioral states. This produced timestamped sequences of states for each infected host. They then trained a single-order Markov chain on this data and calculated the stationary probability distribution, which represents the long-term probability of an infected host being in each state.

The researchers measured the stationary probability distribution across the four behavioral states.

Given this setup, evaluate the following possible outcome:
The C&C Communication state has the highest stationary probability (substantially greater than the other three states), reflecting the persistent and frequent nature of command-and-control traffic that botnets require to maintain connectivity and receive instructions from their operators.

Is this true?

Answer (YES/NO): YES